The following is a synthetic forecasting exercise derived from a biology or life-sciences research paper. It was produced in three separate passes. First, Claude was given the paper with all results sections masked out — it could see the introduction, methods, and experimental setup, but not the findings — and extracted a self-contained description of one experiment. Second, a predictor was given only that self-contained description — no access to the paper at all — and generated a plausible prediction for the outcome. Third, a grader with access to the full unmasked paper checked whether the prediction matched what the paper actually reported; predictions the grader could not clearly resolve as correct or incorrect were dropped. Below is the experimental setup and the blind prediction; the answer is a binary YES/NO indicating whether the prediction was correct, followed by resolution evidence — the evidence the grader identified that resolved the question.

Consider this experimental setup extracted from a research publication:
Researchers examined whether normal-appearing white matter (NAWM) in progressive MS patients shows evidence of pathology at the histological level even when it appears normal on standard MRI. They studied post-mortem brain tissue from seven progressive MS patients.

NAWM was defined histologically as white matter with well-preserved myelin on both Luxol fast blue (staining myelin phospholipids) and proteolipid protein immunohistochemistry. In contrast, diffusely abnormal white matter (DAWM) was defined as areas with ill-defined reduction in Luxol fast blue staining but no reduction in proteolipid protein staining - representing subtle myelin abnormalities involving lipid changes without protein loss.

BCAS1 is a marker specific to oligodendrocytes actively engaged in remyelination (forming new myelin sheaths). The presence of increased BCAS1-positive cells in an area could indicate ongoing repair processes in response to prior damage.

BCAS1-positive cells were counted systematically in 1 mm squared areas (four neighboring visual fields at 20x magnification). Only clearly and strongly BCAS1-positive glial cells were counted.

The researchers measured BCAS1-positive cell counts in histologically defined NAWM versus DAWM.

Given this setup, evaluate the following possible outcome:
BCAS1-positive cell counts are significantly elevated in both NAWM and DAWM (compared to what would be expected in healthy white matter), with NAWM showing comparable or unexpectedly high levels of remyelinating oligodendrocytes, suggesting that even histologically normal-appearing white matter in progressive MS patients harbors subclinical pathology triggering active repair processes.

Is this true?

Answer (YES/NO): NO